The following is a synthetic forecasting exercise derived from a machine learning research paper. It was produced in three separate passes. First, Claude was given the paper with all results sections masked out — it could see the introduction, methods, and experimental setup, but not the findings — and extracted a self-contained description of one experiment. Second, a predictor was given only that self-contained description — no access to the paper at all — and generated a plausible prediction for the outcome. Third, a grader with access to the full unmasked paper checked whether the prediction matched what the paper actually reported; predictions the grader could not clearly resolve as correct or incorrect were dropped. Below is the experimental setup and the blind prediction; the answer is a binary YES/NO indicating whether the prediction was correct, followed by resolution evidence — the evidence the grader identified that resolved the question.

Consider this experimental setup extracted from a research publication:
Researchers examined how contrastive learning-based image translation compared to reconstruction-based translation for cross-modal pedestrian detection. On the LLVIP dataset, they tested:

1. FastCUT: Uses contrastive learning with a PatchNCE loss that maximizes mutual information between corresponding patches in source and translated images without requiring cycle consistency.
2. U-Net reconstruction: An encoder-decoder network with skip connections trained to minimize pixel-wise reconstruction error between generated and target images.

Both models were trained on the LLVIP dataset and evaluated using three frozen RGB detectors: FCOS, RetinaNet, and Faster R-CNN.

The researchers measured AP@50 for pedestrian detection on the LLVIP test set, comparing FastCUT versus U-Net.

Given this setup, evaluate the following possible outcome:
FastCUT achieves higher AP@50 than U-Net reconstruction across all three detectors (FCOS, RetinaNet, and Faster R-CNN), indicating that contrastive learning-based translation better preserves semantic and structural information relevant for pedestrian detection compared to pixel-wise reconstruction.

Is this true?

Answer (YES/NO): YES